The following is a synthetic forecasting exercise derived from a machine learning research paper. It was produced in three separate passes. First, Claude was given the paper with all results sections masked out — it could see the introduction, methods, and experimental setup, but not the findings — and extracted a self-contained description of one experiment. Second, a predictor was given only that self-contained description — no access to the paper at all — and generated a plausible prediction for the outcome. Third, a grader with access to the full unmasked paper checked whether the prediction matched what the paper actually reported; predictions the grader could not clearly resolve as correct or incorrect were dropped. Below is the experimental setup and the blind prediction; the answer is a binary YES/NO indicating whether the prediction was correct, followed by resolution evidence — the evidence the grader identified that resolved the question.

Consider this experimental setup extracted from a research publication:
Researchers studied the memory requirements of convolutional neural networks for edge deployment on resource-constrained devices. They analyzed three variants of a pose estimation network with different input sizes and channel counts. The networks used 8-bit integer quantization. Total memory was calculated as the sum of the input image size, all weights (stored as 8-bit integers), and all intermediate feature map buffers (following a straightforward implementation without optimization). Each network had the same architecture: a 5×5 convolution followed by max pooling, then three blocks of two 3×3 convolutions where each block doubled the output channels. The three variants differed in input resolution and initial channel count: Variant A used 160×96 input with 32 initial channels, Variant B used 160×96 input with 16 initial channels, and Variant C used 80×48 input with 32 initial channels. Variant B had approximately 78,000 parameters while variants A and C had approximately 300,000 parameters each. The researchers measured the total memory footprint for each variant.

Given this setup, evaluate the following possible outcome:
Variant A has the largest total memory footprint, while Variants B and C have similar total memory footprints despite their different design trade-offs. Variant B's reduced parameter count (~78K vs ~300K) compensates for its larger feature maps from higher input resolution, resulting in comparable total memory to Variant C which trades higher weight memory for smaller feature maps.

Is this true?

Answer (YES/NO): NO